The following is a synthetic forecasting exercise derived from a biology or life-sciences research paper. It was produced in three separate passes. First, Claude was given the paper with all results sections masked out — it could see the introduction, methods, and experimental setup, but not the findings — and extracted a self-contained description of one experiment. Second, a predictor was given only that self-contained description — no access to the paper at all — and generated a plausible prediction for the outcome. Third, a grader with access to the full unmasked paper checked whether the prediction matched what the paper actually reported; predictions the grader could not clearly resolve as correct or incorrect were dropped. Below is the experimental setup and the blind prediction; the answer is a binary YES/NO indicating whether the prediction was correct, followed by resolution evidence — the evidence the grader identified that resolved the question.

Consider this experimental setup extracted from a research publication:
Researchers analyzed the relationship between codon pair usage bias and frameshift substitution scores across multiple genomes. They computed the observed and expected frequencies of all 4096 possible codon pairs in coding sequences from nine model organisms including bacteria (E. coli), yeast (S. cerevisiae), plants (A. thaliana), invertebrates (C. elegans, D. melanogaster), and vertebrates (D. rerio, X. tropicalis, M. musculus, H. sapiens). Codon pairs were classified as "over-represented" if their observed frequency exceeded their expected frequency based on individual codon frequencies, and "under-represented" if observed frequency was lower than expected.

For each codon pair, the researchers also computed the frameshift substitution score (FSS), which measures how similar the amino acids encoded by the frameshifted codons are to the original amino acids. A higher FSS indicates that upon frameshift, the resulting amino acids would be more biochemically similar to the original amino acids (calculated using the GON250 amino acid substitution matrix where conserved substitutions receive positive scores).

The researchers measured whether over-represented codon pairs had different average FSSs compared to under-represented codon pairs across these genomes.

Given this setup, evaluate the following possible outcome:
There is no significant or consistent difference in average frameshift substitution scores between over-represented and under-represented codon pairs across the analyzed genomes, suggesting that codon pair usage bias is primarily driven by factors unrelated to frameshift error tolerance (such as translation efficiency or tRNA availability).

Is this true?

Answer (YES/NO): NO